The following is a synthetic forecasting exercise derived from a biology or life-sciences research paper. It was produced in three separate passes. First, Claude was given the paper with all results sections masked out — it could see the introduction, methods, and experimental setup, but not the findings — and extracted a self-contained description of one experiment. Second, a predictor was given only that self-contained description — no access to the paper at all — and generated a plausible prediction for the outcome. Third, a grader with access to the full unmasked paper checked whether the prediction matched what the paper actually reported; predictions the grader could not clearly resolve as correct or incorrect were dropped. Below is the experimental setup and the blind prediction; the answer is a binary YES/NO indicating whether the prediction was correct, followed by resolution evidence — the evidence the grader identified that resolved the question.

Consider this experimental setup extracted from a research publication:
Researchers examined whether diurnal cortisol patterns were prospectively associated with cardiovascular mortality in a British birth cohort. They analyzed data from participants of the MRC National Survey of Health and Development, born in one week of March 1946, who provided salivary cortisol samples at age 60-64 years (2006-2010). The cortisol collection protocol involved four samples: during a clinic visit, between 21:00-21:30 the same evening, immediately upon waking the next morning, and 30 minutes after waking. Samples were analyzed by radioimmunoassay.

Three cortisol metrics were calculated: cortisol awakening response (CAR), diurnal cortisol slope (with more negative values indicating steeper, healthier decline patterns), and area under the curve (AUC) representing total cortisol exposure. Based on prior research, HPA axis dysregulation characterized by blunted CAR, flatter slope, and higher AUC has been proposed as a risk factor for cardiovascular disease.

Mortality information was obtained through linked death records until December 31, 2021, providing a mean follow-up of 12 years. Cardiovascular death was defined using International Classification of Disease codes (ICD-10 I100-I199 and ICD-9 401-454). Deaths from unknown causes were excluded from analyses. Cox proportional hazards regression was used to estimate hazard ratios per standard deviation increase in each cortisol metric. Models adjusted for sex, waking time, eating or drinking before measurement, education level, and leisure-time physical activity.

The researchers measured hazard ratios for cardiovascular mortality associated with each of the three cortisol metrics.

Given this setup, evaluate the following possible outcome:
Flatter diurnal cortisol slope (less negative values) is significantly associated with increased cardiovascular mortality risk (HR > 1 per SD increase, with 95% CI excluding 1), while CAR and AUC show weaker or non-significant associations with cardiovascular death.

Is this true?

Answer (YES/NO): NO